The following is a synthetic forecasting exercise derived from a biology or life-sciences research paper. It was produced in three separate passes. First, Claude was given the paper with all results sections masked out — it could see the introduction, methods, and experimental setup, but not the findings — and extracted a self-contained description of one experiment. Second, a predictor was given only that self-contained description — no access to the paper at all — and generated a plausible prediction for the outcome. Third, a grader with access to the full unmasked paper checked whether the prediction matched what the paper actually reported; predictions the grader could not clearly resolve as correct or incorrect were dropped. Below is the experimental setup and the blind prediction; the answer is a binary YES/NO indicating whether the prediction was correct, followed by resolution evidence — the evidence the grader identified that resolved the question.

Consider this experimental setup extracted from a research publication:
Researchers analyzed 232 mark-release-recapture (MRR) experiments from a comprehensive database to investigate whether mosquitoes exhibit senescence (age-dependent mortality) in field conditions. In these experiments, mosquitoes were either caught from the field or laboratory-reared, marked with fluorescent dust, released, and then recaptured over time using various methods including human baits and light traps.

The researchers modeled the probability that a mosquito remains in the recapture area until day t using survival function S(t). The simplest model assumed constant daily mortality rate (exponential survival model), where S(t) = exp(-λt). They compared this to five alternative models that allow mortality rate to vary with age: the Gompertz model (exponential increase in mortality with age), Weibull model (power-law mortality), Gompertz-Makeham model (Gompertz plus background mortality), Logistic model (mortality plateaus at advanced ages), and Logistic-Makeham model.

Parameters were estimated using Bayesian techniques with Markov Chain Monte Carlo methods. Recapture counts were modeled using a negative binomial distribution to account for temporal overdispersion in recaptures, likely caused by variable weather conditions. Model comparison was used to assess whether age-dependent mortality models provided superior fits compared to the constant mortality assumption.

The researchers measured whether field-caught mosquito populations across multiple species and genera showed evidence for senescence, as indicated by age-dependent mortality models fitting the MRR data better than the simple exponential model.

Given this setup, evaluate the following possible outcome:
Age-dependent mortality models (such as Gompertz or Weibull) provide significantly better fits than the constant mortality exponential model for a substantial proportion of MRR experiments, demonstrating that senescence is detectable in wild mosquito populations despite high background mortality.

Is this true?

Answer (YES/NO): NO